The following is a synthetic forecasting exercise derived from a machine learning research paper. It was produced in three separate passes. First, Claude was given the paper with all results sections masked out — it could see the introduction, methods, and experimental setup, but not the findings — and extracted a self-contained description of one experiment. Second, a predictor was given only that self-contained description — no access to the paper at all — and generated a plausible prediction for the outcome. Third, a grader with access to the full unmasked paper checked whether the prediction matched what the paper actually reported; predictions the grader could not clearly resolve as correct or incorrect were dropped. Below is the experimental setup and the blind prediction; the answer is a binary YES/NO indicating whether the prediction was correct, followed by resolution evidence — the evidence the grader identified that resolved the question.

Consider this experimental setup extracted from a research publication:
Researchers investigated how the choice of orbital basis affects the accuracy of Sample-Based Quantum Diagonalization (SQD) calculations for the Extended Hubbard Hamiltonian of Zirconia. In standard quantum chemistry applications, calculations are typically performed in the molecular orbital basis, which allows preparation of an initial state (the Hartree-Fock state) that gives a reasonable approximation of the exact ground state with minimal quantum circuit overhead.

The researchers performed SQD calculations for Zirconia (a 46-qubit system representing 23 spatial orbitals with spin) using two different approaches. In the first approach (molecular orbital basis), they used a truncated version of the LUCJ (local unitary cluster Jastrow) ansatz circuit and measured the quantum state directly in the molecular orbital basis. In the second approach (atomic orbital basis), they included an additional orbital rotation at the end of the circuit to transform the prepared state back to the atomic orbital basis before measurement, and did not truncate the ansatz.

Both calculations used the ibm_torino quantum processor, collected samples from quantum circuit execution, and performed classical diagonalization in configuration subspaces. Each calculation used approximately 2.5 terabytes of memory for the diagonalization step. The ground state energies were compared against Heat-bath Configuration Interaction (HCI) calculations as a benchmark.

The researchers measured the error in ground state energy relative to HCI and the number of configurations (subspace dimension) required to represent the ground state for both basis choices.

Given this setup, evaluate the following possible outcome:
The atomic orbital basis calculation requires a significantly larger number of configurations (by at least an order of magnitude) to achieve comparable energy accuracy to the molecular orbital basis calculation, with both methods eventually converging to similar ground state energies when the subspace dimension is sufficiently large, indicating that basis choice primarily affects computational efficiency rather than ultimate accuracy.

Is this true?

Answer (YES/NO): NO